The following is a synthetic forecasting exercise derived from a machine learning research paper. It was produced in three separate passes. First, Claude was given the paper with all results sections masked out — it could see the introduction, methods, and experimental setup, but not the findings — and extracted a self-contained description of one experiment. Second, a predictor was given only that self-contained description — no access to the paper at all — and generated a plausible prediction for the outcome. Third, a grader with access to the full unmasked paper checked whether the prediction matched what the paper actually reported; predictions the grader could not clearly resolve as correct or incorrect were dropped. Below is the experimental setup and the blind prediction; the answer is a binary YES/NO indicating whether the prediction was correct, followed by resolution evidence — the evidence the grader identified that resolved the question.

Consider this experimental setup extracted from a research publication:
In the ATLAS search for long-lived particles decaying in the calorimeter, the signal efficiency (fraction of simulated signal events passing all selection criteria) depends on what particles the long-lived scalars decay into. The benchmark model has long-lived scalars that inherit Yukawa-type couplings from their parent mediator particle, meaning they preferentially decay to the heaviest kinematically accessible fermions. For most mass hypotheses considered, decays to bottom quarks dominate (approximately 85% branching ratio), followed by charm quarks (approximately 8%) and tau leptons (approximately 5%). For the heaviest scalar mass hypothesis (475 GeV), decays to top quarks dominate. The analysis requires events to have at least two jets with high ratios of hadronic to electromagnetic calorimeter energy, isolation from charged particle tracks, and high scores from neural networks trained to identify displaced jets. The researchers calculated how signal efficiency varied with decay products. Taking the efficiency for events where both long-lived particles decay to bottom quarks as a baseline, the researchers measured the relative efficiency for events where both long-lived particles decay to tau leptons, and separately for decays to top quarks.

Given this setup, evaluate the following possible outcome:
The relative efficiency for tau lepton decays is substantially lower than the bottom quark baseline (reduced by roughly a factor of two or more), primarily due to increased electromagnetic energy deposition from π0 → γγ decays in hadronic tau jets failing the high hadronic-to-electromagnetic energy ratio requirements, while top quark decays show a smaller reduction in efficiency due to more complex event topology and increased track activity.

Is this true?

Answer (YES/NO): NO